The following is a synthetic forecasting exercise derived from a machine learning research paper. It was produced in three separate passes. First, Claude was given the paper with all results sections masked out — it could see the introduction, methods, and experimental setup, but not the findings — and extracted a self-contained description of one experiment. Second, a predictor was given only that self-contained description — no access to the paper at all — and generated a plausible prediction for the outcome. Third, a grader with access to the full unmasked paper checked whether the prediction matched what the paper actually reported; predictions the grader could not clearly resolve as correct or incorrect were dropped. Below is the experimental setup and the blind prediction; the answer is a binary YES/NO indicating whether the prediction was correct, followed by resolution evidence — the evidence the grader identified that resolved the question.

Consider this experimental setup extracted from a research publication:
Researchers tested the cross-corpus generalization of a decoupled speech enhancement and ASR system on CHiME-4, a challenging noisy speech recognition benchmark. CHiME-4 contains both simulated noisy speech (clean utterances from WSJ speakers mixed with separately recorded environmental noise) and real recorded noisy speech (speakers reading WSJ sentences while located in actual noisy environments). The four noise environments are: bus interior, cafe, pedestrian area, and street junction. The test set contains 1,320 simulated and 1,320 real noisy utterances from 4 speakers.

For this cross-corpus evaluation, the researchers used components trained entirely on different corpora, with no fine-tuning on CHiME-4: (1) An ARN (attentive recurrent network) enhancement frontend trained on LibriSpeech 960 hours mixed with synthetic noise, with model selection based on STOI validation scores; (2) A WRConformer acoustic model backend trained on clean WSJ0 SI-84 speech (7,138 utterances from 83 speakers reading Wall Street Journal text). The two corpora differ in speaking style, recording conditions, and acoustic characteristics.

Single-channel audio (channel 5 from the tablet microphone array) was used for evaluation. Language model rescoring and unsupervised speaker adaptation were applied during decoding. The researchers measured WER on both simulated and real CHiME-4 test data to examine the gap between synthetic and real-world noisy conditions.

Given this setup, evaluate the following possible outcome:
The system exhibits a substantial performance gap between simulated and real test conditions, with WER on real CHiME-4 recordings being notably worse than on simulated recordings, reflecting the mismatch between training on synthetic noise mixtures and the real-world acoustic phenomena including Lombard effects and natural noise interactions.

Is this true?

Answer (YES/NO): YES